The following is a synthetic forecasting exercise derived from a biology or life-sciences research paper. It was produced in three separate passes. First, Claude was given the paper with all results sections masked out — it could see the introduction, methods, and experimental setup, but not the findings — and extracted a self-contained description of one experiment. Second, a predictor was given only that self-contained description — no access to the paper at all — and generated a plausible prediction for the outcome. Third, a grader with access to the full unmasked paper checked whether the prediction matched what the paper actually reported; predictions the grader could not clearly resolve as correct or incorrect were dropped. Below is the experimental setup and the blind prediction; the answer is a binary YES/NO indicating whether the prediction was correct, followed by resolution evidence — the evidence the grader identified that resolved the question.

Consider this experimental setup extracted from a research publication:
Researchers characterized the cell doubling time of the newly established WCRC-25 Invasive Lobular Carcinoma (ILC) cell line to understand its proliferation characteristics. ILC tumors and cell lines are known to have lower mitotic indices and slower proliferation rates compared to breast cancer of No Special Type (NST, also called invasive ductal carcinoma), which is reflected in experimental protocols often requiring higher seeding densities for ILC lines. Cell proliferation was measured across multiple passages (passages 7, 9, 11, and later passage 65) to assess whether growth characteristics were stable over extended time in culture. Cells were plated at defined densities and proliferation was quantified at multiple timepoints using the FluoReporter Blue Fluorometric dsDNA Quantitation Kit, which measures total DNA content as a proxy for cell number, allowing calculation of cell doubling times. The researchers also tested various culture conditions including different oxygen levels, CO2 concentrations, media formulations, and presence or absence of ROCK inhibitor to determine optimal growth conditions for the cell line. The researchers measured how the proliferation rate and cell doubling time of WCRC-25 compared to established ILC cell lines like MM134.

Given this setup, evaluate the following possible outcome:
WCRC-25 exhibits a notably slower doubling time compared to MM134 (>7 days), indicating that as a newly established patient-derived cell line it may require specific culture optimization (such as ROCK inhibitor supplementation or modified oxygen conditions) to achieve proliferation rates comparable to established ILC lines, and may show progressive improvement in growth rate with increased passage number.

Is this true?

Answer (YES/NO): NO